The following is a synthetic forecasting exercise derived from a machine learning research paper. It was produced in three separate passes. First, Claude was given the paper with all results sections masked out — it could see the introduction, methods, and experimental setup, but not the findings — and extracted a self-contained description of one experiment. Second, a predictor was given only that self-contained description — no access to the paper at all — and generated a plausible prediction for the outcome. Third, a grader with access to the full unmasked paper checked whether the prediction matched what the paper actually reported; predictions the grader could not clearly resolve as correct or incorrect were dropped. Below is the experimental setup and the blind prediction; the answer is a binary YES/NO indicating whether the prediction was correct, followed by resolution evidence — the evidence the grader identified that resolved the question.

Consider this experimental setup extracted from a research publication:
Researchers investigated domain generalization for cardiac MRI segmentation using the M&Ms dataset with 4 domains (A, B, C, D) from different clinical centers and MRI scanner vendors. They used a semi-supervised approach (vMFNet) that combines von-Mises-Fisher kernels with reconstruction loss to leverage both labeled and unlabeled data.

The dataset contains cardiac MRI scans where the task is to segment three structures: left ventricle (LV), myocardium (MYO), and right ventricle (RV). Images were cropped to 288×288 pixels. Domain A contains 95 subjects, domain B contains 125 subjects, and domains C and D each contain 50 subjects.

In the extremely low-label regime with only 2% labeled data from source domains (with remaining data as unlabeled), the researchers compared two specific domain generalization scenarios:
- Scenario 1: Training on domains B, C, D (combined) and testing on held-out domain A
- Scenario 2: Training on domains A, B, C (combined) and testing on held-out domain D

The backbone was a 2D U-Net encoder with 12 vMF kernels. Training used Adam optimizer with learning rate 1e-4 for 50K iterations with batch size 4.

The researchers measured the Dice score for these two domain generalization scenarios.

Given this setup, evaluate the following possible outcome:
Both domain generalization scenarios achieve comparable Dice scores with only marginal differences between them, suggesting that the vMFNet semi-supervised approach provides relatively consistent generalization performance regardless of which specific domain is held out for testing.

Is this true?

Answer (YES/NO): NO